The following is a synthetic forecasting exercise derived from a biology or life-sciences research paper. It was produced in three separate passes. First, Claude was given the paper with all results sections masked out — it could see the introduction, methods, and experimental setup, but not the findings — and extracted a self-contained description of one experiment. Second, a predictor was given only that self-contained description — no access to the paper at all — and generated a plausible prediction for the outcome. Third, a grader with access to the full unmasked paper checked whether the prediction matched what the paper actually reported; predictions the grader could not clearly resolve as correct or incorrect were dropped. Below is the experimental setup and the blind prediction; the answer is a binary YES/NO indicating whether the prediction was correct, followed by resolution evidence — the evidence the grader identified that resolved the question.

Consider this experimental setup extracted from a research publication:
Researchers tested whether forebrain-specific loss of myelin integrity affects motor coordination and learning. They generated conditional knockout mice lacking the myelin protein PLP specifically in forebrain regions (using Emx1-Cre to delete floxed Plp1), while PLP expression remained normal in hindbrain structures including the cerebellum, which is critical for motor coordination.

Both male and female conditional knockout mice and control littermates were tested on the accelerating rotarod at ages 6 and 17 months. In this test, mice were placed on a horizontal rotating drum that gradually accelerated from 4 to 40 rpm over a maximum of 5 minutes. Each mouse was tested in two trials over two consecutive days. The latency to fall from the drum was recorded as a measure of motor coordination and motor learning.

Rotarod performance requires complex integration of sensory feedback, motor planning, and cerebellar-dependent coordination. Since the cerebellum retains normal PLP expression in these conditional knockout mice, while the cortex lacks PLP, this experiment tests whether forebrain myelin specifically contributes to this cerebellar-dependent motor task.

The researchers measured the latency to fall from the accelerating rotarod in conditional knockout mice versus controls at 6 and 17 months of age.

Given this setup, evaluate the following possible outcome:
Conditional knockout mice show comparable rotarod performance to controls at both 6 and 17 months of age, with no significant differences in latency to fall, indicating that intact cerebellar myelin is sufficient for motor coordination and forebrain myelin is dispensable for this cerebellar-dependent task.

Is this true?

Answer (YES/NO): YES